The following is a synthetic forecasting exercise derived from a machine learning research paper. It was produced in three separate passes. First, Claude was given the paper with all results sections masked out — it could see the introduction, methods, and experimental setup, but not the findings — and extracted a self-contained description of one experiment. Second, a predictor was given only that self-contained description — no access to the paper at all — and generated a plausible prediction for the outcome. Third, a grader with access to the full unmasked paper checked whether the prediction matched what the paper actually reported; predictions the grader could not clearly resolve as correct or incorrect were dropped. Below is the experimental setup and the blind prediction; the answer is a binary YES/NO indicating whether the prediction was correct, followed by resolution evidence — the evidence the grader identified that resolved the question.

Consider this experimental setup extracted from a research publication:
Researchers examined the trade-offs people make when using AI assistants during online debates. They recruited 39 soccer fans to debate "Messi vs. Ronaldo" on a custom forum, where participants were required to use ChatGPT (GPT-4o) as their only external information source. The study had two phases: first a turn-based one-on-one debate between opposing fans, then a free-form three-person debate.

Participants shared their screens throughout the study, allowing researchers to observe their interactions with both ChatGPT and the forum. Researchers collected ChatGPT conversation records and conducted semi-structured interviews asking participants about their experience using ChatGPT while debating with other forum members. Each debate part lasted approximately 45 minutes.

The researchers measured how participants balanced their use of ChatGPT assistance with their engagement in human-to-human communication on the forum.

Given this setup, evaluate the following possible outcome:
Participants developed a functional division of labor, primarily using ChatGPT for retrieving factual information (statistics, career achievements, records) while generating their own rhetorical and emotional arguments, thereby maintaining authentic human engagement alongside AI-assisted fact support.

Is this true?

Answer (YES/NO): NO